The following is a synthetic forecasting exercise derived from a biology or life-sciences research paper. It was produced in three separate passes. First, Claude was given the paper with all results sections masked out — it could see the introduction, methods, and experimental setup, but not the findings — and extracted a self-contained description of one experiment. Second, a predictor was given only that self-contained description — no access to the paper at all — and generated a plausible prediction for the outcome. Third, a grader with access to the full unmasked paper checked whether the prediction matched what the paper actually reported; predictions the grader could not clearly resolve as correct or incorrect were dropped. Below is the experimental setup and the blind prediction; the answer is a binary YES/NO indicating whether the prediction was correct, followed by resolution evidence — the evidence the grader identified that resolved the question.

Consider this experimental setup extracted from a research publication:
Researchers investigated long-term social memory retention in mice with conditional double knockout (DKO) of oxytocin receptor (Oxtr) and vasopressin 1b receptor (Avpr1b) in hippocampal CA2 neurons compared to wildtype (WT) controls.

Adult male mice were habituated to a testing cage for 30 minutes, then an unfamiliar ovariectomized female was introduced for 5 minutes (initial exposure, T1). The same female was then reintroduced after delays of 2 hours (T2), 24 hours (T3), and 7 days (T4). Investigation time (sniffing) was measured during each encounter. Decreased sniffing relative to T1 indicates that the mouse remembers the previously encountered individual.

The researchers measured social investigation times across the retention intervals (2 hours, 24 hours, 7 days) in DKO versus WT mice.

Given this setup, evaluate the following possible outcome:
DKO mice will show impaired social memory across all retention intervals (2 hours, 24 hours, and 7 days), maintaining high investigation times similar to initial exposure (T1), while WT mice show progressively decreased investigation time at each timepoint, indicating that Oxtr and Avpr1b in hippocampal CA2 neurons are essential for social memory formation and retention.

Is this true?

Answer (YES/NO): NO